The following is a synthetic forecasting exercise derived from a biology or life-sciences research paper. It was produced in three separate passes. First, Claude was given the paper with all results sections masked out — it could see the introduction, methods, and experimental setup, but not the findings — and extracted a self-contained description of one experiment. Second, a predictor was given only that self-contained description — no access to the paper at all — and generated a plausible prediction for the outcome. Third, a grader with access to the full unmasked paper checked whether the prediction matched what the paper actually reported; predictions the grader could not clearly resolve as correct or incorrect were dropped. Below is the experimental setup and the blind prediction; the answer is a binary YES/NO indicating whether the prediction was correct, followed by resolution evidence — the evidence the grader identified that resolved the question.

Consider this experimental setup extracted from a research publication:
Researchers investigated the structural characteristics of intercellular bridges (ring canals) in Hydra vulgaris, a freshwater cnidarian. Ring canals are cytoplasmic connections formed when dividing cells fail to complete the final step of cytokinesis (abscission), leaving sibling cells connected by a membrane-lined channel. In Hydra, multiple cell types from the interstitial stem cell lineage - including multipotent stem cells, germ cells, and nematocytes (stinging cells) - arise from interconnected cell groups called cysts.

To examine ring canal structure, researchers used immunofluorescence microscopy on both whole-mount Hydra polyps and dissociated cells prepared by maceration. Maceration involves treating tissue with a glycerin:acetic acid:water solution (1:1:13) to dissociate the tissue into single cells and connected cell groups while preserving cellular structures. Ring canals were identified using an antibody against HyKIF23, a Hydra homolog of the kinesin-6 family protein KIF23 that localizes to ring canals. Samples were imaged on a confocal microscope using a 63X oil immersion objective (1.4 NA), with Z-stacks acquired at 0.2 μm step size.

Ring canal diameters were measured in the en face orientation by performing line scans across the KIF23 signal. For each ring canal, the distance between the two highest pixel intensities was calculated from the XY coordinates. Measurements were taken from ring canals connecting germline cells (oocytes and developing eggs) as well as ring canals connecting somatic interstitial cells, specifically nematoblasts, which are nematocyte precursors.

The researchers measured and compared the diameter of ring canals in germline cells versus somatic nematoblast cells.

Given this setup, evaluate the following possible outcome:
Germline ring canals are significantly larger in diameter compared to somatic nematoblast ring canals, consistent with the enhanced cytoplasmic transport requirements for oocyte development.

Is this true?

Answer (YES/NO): NO